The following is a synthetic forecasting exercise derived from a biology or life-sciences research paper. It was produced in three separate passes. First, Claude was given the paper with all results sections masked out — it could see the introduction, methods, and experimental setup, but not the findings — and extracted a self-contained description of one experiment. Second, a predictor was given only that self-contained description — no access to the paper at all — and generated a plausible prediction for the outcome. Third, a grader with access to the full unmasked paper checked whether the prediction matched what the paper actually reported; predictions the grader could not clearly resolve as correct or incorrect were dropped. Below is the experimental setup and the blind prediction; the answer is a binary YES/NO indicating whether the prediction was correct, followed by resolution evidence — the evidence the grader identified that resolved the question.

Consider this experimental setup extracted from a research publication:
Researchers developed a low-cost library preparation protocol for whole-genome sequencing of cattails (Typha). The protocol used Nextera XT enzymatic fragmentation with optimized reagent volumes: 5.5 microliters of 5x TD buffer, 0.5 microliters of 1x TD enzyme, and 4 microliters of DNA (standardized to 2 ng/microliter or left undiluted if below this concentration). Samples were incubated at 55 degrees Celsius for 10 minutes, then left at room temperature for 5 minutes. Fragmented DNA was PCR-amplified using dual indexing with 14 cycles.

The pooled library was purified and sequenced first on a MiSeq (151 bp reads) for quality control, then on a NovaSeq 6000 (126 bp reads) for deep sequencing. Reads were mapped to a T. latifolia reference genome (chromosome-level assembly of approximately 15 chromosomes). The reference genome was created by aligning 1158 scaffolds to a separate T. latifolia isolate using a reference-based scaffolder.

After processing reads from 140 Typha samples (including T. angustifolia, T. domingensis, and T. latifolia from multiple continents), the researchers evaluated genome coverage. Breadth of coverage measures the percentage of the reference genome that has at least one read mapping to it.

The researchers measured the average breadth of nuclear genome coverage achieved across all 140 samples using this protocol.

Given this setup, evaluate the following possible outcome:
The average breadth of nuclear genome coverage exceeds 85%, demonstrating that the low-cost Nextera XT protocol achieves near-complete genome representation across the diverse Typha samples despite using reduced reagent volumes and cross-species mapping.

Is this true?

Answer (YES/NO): NO